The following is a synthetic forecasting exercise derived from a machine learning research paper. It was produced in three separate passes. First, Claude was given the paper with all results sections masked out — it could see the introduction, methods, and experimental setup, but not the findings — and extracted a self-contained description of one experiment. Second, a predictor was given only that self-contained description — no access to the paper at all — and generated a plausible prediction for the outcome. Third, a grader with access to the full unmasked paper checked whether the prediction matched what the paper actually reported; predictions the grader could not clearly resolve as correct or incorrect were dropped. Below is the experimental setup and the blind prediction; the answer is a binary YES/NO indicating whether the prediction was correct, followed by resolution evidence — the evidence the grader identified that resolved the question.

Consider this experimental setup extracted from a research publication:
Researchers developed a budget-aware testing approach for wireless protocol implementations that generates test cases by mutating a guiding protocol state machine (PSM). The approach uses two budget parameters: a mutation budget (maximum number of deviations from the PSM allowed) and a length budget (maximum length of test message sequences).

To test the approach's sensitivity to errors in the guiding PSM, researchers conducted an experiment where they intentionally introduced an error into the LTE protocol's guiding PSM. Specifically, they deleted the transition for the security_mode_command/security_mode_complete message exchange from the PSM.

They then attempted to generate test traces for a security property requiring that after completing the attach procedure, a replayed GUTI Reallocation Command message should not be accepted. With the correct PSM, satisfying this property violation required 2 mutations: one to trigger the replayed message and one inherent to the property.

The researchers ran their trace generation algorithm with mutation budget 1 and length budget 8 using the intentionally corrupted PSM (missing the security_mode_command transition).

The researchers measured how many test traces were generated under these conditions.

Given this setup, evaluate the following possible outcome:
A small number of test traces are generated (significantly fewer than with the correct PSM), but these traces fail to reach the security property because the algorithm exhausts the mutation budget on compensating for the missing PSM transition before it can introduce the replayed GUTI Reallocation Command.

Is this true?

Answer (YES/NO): NO